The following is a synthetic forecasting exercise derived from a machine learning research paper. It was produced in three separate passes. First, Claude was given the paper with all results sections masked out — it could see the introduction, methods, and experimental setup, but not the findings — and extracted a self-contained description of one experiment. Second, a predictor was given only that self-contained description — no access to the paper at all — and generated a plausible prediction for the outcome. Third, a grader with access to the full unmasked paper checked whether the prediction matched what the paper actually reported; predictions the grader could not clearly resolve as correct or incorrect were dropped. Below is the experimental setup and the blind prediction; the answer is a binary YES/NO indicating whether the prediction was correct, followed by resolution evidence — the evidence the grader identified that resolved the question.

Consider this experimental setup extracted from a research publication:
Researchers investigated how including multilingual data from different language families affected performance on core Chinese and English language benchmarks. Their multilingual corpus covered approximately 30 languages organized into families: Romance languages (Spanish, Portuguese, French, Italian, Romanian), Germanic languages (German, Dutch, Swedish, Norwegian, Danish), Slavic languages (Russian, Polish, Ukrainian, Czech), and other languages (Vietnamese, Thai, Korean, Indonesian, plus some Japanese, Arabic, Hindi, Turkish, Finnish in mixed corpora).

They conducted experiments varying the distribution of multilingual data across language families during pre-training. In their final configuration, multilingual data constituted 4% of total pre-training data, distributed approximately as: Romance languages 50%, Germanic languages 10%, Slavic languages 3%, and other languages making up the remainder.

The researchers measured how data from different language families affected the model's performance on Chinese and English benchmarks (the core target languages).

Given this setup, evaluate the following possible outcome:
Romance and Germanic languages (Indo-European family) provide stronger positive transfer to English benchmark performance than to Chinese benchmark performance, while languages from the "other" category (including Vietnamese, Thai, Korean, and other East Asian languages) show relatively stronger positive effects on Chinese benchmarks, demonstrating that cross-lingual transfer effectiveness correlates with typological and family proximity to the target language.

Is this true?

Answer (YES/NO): NO